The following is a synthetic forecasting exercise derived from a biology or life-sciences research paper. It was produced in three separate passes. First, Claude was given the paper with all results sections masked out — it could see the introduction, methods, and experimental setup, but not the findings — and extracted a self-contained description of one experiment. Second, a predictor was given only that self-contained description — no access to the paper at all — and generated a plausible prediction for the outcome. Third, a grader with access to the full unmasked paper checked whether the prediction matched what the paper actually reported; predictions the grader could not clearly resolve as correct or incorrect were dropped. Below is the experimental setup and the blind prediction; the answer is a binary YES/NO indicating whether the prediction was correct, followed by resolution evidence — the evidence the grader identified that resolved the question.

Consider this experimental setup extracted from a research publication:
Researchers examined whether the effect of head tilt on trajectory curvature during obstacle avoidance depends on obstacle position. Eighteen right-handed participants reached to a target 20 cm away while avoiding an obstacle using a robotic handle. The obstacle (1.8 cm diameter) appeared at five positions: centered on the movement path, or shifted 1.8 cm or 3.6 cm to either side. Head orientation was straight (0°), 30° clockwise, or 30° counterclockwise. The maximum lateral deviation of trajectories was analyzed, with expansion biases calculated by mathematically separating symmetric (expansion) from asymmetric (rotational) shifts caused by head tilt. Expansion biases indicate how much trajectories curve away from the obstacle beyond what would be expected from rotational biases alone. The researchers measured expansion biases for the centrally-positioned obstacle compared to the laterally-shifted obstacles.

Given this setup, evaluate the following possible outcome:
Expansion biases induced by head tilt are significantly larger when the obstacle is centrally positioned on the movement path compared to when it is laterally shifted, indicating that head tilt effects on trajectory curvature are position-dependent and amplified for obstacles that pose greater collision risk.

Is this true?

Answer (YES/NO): NO